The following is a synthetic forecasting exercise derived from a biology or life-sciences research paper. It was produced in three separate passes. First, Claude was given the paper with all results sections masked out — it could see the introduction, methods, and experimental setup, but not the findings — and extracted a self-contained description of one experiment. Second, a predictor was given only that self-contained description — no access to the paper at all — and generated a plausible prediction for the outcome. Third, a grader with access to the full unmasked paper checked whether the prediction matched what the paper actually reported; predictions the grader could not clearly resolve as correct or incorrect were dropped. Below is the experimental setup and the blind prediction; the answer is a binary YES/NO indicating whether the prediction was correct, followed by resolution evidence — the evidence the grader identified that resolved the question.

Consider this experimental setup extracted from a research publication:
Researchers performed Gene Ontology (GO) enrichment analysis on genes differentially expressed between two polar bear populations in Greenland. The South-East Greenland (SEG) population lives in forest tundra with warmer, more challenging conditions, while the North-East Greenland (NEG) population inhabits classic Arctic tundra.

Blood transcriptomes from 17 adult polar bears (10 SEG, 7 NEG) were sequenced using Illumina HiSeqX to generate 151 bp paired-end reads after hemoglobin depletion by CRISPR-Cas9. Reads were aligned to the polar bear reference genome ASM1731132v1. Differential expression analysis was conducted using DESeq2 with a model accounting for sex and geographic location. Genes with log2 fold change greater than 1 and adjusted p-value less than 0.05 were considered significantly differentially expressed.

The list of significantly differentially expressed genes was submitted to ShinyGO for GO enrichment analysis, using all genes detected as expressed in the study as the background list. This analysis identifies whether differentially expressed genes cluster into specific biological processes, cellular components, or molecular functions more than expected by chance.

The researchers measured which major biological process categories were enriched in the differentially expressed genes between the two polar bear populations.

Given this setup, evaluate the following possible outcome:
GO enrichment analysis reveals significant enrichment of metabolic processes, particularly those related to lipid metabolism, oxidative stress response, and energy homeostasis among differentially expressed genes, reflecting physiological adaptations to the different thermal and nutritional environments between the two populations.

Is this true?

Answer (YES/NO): NO